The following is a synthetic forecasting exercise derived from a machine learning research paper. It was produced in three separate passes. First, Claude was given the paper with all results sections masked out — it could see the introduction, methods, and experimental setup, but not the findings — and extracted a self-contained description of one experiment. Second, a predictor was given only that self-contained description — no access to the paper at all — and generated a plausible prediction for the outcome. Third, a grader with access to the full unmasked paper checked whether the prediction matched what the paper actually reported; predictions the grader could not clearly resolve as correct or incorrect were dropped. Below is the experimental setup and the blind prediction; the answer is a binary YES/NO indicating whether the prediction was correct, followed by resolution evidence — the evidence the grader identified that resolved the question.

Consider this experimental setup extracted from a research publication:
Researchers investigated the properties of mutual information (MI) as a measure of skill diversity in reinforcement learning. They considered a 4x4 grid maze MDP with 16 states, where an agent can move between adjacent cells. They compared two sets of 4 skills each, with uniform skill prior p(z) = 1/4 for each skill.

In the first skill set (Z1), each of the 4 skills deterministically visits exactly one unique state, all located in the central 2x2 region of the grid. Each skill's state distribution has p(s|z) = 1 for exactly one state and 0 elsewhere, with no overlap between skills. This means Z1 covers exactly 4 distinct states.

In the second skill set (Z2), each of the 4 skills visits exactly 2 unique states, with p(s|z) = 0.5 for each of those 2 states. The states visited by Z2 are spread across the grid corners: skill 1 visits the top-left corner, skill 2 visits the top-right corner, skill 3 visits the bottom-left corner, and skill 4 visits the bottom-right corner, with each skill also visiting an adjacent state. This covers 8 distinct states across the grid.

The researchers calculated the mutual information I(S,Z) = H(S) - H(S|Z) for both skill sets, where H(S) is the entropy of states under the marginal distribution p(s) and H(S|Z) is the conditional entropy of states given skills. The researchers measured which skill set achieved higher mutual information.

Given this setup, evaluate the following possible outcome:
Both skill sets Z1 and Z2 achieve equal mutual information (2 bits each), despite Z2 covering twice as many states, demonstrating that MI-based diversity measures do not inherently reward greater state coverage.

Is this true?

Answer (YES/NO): YES